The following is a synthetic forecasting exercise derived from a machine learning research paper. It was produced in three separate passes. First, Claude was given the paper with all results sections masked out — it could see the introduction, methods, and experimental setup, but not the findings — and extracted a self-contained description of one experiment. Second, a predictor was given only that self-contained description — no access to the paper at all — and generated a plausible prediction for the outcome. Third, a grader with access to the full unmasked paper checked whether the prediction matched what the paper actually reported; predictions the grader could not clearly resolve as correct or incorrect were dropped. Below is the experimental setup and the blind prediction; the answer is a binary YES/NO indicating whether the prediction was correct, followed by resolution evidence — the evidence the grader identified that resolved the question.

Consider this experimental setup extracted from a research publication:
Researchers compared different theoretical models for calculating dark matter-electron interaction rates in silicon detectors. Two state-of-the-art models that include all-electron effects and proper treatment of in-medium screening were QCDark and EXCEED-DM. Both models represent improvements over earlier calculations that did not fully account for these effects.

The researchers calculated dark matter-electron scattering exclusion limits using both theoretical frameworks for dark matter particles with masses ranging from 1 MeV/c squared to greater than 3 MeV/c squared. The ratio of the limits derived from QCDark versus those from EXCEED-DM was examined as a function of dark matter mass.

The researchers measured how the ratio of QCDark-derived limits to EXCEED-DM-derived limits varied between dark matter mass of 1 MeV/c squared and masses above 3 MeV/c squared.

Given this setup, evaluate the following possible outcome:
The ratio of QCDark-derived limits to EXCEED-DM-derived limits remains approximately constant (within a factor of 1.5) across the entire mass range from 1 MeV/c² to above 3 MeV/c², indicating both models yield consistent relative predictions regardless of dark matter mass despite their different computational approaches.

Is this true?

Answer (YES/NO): NO